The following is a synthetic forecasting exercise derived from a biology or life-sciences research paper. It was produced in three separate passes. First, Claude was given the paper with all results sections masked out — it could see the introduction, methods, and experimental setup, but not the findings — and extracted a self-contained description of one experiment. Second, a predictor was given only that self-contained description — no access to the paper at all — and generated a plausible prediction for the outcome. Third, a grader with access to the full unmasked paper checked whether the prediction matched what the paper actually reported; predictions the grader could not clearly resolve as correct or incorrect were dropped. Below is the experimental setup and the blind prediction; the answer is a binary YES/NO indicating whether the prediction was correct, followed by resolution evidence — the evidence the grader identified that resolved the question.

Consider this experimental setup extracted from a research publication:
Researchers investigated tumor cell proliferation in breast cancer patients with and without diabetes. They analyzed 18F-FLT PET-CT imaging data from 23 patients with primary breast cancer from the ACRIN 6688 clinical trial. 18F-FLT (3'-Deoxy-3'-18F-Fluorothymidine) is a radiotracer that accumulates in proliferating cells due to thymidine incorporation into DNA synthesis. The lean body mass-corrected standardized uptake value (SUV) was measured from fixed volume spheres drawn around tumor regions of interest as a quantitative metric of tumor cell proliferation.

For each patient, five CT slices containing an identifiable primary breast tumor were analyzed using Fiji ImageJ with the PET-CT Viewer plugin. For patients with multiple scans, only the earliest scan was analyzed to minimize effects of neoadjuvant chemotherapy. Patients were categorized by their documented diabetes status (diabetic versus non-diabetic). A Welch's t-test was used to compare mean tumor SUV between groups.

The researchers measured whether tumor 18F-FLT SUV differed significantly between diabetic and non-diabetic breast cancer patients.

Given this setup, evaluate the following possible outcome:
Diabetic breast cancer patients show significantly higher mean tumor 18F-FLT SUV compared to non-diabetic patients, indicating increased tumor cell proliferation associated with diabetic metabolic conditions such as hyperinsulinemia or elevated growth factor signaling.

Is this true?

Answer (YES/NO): NO